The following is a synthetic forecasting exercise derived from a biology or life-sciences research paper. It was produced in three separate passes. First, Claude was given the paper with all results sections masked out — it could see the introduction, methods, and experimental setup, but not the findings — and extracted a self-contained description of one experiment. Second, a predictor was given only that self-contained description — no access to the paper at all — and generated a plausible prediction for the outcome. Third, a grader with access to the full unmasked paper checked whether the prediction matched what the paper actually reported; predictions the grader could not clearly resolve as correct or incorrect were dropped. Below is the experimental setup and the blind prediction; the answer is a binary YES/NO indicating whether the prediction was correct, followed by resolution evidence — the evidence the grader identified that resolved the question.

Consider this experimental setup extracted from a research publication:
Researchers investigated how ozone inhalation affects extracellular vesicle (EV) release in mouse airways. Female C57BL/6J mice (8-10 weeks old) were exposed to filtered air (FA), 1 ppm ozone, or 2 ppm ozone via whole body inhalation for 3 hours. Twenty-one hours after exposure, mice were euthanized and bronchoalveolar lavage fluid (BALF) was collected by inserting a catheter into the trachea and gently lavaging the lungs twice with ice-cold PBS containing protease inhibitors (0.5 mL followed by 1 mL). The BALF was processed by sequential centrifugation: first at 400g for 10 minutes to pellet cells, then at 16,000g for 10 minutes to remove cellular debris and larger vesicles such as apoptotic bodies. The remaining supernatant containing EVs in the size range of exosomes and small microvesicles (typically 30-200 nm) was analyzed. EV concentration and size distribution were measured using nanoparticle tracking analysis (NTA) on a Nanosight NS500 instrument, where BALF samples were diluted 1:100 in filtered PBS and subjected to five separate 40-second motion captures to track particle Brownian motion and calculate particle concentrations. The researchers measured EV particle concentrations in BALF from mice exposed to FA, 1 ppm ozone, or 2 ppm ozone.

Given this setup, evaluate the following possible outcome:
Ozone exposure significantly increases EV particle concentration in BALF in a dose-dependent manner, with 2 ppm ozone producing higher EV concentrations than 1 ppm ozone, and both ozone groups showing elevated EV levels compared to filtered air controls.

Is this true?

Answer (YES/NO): NO